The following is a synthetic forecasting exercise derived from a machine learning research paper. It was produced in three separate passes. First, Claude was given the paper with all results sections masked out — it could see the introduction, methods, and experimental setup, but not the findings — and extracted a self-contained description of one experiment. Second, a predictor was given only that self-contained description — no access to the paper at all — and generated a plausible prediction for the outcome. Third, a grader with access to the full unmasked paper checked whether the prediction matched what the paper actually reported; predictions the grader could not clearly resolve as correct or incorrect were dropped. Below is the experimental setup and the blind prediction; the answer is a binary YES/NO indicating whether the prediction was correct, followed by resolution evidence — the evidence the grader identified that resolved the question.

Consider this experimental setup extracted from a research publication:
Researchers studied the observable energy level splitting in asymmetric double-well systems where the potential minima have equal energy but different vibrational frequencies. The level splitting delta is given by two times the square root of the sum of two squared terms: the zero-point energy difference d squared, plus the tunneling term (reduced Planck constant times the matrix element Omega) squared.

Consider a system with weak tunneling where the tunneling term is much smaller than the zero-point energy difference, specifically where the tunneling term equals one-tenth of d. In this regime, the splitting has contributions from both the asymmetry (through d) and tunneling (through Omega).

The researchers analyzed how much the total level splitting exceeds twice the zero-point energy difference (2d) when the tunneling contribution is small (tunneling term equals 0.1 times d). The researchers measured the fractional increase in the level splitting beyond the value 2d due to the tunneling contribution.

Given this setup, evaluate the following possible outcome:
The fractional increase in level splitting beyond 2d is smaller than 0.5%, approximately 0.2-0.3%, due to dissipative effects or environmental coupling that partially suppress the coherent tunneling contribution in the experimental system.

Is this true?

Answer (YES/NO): NO